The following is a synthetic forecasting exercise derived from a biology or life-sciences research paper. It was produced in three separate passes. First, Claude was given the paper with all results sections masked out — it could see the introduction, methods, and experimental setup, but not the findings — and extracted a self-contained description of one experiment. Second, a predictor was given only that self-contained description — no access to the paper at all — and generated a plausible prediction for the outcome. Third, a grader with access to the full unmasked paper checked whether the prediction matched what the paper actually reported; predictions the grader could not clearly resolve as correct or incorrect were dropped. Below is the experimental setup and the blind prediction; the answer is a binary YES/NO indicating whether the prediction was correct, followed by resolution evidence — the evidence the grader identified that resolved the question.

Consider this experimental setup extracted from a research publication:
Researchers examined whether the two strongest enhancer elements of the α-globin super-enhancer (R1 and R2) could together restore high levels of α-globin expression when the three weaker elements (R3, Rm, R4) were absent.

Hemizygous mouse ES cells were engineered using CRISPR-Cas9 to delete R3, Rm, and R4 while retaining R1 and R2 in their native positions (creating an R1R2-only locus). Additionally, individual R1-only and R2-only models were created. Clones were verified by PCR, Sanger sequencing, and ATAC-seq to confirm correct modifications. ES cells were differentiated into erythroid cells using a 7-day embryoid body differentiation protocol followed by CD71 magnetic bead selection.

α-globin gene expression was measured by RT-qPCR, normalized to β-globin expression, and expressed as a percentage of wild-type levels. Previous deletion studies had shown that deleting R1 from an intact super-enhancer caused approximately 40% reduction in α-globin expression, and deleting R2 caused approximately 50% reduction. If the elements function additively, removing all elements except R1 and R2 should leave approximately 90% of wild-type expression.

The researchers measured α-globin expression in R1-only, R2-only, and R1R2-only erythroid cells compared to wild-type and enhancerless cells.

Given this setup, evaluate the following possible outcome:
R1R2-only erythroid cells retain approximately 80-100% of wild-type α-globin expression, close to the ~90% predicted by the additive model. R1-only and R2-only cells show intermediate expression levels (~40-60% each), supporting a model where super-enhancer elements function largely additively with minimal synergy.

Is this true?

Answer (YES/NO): NO